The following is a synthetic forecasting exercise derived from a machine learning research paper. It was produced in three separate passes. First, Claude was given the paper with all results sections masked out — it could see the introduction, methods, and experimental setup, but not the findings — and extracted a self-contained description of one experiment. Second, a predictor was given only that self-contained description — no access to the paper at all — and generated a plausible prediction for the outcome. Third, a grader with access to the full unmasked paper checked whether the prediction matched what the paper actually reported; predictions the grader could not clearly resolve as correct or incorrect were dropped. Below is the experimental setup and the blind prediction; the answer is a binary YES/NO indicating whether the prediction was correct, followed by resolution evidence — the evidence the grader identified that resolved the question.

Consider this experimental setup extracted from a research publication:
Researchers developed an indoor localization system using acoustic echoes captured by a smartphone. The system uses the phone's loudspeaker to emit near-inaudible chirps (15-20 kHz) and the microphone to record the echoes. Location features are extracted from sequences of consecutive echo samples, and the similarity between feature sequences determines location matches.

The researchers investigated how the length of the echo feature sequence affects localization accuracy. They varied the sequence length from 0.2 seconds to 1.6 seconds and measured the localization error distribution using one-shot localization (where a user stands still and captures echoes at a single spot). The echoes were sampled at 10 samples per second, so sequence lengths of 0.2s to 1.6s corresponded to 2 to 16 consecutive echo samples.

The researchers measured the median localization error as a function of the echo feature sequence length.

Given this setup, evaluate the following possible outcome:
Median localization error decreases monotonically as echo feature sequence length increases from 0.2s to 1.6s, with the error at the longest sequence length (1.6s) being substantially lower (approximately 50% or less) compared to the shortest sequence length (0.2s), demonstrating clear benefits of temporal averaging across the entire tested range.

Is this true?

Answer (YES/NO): NO